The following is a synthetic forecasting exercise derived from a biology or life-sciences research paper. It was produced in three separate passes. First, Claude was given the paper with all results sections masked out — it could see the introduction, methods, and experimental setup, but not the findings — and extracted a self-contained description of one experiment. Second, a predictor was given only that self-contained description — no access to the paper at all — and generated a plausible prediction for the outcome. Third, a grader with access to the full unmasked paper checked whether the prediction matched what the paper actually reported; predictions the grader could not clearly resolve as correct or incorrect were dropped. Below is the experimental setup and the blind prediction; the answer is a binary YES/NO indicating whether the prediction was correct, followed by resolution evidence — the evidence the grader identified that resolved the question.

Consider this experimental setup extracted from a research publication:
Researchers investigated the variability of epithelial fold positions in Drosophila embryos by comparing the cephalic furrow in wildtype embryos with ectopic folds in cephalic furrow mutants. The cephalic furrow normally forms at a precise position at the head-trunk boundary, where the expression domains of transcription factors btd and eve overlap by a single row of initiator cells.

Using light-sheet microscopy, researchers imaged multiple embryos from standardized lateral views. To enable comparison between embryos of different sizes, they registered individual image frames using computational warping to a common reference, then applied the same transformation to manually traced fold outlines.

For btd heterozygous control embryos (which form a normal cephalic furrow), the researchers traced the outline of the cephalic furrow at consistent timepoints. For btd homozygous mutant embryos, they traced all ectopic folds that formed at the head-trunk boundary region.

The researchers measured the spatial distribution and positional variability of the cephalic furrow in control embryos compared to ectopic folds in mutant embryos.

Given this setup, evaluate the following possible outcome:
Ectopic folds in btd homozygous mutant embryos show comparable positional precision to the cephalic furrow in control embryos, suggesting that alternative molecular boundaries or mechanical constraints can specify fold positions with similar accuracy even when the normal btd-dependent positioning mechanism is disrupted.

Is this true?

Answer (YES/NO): NO